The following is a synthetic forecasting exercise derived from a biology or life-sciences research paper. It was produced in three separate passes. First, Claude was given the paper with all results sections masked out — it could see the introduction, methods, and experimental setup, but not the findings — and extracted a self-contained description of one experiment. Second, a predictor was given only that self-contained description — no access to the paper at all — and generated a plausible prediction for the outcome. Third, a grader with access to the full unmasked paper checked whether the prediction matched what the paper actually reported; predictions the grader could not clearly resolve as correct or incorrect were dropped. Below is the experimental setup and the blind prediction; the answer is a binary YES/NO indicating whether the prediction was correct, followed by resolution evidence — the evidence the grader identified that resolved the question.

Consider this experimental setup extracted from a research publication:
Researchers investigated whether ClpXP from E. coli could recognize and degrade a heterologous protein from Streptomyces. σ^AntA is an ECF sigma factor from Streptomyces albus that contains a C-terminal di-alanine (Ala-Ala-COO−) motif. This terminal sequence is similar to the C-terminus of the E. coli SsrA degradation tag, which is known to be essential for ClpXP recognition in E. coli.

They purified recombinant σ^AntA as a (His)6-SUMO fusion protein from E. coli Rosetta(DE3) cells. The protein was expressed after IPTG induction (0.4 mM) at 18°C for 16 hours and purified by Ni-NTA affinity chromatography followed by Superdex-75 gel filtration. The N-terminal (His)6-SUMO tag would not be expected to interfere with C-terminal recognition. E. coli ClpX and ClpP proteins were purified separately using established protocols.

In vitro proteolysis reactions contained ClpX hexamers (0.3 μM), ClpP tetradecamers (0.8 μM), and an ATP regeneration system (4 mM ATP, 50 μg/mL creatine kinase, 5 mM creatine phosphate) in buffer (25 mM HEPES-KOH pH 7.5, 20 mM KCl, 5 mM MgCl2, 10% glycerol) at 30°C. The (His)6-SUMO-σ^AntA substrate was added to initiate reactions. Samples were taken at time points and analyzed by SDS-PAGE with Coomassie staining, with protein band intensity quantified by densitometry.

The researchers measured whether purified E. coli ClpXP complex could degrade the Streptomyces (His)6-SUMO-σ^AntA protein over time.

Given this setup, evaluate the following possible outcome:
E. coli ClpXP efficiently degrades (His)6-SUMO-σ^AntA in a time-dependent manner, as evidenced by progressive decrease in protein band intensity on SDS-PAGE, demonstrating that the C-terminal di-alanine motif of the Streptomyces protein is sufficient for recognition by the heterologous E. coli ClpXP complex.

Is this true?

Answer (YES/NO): YES